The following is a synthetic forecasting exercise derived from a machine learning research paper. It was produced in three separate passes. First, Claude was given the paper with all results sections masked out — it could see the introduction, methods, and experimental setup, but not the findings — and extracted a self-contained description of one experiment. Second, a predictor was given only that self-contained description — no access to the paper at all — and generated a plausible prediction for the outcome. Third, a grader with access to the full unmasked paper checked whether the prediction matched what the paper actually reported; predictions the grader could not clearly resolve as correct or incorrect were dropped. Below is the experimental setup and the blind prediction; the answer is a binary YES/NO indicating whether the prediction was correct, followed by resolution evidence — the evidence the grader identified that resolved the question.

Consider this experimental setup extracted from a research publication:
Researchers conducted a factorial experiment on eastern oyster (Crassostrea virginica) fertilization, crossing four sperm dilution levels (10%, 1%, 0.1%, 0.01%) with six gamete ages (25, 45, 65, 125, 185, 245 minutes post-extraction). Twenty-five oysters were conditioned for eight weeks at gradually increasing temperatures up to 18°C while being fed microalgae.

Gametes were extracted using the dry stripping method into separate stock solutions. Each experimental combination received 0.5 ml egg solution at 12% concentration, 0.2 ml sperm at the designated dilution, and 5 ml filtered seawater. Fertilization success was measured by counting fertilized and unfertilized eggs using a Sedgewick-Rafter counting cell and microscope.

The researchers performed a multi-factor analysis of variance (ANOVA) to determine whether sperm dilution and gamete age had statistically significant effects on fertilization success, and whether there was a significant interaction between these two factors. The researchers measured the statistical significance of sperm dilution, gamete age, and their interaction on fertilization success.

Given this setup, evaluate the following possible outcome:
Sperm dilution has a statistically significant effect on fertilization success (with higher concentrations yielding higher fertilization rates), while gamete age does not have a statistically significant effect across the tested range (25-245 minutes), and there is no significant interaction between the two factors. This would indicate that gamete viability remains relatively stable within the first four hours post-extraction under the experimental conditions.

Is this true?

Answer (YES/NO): NO